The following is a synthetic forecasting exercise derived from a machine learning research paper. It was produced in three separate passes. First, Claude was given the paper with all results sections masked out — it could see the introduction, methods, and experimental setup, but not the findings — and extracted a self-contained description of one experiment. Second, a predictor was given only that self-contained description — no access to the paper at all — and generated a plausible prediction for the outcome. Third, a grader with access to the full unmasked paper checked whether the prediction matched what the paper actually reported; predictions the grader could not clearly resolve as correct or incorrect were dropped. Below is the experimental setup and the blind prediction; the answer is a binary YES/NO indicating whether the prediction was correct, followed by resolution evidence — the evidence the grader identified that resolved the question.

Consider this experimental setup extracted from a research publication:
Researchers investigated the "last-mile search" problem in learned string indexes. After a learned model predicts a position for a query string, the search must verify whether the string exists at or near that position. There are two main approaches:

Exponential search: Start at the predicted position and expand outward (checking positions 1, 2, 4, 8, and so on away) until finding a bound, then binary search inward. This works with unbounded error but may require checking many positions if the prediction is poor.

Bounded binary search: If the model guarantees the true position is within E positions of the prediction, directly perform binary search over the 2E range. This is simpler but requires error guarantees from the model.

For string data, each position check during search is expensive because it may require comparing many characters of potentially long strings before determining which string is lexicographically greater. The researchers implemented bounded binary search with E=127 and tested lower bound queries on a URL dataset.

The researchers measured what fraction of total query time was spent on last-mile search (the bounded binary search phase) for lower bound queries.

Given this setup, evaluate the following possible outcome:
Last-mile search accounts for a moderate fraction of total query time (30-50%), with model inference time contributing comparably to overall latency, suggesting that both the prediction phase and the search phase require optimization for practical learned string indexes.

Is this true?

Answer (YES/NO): NO